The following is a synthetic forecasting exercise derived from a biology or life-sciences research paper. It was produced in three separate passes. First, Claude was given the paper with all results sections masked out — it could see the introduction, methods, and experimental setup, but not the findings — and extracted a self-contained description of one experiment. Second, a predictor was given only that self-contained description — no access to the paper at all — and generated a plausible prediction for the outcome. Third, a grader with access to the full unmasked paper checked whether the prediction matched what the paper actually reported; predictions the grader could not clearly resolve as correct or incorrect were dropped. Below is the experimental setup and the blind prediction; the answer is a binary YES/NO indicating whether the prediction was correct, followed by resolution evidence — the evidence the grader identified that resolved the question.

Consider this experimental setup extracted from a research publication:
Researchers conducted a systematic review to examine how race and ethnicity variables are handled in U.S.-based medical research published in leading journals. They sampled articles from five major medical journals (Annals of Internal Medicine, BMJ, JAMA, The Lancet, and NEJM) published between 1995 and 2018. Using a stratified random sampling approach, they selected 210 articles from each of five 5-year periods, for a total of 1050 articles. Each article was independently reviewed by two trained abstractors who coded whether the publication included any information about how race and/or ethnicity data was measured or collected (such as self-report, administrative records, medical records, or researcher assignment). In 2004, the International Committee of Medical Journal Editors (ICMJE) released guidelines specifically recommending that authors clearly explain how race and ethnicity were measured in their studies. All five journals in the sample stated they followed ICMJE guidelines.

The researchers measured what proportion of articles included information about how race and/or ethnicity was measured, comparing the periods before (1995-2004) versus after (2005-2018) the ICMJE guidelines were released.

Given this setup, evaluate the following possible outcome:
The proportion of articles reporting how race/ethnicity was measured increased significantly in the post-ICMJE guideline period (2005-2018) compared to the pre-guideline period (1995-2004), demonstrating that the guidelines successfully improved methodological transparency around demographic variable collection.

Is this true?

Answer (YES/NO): NO